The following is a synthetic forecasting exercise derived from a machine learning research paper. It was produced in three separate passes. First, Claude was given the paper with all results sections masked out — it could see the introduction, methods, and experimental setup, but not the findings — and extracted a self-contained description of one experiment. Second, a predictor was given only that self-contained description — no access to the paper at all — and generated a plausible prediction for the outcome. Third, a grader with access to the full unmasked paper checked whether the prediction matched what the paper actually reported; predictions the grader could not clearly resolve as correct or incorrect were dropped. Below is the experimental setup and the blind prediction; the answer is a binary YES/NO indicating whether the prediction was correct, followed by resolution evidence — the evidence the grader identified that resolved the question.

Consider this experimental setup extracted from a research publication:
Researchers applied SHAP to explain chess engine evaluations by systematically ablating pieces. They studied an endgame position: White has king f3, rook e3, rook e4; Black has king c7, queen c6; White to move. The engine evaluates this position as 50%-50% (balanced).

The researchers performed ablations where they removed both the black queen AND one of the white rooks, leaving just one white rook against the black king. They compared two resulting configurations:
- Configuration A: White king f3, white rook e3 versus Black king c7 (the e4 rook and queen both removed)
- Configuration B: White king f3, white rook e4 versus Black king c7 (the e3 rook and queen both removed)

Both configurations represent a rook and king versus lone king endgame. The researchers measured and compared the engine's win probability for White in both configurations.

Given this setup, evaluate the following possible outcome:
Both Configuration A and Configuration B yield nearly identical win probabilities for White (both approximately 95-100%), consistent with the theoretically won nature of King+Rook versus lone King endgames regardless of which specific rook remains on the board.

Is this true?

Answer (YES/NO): YES